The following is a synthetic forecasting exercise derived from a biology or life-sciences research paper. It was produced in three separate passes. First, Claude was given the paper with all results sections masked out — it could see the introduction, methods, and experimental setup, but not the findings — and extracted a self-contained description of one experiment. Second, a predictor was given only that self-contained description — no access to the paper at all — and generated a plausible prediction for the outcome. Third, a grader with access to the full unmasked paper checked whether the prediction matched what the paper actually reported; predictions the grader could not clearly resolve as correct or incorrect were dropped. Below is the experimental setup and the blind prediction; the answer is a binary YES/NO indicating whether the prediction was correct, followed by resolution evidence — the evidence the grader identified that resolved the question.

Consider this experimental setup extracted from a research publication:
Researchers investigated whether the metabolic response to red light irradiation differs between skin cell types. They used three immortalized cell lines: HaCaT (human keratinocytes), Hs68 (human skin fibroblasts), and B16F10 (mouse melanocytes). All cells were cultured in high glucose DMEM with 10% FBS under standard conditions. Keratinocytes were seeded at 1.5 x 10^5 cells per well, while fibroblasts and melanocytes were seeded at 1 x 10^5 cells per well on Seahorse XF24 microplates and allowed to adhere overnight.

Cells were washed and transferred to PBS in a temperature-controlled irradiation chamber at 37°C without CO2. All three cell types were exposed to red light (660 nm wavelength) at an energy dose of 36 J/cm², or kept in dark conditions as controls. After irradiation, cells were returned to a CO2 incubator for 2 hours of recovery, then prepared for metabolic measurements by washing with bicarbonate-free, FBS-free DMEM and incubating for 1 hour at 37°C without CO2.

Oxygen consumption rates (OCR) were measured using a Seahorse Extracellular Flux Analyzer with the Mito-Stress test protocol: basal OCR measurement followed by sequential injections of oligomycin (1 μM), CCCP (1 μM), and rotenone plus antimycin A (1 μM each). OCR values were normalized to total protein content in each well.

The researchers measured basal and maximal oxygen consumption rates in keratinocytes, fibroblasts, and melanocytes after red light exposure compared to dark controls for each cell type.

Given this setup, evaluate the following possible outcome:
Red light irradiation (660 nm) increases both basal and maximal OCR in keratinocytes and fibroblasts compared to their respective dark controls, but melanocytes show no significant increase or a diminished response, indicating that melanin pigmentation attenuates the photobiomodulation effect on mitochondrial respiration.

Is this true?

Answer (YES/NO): NO